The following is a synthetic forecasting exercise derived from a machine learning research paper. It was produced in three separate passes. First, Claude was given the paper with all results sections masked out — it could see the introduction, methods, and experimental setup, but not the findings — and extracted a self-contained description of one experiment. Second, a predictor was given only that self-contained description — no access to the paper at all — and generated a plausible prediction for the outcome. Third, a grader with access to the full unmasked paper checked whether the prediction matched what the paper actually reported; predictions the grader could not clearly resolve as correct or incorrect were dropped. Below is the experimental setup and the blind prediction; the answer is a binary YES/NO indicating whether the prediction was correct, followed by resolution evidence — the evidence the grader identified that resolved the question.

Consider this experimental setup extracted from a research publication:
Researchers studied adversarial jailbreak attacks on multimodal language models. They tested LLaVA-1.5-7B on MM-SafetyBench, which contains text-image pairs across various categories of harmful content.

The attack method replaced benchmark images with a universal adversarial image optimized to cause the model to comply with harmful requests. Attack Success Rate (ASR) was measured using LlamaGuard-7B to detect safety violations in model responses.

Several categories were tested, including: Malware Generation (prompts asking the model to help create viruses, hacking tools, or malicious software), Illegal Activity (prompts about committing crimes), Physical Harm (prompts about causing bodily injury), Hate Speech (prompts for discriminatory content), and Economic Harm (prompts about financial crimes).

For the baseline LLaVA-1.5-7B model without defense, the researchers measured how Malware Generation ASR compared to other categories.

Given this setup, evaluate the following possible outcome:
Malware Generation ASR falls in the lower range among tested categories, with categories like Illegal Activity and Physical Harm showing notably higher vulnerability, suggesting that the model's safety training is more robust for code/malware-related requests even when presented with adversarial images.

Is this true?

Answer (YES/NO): YES